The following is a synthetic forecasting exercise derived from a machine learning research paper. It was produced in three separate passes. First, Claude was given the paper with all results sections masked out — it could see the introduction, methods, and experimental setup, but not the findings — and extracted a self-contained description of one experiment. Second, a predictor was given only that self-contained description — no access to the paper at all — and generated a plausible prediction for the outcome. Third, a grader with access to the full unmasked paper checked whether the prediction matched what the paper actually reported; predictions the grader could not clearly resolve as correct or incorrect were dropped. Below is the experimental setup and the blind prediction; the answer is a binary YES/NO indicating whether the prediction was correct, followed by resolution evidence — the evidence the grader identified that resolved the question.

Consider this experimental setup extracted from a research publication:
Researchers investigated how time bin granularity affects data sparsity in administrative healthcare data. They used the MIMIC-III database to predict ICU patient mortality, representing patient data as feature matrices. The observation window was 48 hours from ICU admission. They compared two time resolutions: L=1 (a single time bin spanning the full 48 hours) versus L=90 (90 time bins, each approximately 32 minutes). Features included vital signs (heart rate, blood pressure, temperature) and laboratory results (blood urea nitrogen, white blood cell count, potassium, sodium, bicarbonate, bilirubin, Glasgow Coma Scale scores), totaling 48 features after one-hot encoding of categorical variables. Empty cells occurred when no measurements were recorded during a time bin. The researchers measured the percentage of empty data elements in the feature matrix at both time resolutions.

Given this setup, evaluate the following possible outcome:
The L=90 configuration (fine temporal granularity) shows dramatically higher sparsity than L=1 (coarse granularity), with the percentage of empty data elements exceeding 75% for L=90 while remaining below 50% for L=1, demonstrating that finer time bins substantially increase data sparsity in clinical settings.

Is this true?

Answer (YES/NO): NO